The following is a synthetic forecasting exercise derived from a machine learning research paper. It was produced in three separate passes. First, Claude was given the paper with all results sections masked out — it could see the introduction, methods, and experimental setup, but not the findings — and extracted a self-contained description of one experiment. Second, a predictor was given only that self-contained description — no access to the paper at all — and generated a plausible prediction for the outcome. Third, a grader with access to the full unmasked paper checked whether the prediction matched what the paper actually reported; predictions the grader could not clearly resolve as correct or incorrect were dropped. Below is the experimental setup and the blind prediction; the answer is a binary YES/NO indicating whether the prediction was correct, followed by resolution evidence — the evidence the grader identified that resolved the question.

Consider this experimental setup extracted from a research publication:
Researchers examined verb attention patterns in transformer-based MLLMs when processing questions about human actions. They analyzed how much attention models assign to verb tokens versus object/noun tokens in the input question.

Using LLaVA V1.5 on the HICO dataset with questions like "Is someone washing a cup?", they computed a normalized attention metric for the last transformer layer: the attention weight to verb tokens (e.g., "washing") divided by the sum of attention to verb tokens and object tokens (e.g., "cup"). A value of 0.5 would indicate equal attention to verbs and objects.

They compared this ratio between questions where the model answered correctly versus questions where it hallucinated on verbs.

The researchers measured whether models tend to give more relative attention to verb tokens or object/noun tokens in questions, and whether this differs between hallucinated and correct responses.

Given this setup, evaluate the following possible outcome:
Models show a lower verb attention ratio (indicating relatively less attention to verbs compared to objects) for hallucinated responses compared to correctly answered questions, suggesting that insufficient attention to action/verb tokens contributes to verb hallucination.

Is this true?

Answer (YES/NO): YES